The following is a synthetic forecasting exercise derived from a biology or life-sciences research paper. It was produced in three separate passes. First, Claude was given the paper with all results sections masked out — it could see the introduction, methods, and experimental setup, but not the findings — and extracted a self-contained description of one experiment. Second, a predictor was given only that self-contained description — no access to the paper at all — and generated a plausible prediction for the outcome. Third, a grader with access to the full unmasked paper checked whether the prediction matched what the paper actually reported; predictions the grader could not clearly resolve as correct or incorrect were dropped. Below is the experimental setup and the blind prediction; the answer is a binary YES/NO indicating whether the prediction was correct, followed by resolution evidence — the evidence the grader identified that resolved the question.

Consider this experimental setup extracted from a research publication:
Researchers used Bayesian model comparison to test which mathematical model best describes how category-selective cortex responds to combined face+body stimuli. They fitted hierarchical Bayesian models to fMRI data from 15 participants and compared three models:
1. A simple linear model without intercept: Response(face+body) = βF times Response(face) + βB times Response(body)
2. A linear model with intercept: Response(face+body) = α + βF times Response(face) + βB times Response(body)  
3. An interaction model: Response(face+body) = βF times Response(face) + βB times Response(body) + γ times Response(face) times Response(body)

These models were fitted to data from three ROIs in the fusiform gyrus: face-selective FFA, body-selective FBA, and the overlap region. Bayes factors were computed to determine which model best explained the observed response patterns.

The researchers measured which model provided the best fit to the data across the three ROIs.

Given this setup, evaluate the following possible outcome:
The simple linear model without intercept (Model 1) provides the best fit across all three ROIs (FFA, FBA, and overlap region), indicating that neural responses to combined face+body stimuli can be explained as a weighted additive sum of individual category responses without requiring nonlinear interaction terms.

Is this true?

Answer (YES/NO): YES